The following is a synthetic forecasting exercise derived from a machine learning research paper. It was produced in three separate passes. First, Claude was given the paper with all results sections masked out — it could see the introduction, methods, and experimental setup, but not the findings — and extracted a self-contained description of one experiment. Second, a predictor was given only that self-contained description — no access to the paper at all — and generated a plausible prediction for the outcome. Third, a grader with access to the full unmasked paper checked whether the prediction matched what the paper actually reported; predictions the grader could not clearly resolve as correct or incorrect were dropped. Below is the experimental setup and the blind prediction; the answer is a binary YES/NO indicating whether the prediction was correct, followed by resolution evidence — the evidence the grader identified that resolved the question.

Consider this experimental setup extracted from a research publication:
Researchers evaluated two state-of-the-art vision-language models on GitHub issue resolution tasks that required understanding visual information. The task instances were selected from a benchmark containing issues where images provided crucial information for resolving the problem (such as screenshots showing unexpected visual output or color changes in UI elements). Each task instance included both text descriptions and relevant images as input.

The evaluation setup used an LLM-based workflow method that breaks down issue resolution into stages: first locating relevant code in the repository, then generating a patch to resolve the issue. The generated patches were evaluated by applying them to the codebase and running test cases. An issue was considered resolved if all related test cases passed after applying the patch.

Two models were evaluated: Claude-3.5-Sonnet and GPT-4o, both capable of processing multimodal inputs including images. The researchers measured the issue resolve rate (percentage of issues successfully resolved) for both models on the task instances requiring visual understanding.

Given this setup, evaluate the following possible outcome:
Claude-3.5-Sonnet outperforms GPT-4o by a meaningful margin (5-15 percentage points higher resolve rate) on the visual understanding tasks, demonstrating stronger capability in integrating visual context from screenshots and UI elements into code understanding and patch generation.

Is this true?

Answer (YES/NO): NO